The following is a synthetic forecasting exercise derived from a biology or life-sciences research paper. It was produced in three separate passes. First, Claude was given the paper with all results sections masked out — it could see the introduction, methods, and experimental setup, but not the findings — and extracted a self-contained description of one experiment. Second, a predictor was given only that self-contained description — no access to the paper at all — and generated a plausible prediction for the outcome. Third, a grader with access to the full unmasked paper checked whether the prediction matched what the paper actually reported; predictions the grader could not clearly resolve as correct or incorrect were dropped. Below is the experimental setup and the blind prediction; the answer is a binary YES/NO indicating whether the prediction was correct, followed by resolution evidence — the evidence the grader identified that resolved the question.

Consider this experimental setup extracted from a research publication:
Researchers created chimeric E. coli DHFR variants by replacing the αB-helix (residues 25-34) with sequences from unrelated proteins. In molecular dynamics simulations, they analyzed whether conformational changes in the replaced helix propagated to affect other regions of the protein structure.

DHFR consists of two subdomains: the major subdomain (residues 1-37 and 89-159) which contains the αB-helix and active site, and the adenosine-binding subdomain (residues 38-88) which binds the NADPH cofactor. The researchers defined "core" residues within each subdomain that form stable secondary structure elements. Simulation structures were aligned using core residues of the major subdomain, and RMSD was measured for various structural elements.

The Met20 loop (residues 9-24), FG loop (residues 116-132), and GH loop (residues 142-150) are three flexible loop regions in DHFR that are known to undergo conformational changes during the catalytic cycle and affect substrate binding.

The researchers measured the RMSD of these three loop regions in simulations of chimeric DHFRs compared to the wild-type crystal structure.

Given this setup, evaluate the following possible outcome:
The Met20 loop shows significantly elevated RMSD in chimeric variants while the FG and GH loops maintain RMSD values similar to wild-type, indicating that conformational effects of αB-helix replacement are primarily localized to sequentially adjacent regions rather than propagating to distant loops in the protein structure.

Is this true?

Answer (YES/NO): NO